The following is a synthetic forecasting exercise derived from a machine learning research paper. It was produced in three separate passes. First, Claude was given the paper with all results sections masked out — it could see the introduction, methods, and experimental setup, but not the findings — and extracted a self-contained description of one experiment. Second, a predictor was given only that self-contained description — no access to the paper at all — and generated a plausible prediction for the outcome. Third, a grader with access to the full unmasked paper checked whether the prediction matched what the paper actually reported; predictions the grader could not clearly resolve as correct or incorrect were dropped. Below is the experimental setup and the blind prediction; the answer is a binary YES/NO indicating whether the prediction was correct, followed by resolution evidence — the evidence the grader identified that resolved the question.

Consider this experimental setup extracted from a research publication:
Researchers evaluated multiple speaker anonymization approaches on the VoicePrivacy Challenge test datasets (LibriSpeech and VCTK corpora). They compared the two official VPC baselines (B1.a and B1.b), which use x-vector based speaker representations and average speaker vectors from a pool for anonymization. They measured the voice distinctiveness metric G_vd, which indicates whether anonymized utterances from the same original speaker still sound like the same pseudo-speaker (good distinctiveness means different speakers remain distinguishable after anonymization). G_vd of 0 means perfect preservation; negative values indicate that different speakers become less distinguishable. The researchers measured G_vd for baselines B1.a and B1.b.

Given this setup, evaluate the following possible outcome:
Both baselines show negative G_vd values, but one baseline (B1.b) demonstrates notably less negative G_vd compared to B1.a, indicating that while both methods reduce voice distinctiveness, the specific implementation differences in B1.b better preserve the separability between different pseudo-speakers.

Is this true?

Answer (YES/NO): YES